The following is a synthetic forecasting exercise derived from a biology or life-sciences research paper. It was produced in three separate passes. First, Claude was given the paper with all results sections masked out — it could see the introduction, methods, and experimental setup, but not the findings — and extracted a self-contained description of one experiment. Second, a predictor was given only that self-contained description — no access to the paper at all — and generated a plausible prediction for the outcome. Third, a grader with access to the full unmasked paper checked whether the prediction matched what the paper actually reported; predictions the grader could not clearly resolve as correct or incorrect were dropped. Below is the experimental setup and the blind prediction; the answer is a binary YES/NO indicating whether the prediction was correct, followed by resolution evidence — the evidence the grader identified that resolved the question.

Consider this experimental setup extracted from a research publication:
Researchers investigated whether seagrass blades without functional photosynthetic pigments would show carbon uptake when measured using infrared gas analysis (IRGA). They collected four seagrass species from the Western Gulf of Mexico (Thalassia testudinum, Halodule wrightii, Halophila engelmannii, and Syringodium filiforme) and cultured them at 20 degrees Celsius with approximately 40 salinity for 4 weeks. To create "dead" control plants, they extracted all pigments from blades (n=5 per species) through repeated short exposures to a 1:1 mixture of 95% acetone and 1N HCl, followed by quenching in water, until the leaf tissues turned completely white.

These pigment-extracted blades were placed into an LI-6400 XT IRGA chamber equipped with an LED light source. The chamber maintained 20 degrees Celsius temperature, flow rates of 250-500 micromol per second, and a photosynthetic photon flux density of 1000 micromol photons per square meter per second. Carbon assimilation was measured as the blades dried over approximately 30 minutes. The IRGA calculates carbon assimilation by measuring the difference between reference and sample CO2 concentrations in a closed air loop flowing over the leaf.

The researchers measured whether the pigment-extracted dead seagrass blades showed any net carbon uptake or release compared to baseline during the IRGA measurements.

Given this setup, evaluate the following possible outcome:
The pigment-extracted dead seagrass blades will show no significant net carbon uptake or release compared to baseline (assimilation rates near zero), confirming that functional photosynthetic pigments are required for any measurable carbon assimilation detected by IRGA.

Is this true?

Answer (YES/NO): NO